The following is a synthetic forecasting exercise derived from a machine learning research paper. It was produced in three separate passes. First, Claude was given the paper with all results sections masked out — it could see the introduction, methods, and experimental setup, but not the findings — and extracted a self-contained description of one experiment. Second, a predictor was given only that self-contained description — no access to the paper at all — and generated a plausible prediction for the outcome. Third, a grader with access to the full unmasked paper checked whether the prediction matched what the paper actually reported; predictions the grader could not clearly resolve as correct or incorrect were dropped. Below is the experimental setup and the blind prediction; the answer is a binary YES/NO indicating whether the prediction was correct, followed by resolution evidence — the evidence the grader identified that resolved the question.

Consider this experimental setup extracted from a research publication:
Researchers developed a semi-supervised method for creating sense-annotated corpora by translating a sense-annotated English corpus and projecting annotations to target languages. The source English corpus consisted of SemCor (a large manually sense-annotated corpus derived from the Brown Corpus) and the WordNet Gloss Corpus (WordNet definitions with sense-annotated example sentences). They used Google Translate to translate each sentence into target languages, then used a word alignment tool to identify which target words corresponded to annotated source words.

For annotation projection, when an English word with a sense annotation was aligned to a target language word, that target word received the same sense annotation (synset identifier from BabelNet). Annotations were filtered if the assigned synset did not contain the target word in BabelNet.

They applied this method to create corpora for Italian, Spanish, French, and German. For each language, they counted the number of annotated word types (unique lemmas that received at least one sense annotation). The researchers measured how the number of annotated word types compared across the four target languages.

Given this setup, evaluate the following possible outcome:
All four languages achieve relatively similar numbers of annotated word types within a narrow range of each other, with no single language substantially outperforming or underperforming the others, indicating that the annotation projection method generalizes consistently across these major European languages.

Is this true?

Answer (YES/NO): NO